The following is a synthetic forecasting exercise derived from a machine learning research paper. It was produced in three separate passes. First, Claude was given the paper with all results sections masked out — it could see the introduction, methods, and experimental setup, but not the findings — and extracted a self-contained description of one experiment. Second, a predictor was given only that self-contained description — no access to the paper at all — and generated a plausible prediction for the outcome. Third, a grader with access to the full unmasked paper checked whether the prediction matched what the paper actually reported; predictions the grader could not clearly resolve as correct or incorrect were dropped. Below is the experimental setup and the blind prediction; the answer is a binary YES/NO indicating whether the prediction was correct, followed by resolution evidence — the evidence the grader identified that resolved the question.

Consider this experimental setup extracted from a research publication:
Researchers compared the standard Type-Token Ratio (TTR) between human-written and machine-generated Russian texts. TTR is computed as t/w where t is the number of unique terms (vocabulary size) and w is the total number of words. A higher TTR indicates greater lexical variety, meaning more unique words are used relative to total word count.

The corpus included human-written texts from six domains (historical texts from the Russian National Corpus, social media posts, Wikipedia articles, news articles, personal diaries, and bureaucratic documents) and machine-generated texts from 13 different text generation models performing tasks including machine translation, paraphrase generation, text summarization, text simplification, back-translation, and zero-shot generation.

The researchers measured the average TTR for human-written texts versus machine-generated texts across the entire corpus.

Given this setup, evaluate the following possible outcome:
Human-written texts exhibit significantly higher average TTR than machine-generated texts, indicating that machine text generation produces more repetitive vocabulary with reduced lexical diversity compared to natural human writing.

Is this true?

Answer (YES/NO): NO